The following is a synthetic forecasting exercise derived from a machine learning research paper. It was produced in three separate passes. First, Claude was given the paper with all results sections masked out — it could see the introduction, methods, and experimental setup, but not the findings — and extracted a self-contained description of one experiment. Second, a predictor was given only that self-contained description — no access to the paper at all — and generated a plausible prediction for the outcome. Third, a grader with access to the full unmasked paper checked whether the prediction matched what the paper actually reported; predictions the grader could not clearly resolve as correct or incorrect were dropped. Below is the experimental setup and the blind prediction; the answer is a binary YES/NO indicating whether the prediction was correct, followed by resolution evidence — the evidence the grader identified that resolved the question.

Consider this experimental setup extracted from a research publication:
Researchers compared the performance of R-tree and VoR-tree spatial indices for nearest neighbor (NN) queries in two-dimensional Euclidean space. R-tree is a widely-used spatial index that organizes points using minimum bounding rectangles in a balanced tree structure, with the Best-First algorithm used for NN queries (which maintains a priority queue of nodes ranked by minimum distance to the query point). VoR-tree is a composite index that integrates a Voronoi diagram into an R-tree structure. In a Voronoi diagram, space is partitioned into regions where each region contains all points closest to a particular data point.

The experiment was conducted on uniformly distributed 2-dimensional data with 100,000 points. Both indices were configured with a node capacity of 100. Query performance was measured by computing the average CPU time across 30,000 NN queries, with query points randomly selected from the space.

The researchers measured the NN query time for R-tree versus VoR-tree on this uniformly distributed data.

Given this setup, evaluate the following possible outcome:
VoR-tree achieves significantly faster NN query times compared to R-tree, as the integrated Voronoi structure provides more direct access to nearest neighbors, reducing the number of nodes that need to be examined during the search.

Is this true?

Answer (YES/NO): NO